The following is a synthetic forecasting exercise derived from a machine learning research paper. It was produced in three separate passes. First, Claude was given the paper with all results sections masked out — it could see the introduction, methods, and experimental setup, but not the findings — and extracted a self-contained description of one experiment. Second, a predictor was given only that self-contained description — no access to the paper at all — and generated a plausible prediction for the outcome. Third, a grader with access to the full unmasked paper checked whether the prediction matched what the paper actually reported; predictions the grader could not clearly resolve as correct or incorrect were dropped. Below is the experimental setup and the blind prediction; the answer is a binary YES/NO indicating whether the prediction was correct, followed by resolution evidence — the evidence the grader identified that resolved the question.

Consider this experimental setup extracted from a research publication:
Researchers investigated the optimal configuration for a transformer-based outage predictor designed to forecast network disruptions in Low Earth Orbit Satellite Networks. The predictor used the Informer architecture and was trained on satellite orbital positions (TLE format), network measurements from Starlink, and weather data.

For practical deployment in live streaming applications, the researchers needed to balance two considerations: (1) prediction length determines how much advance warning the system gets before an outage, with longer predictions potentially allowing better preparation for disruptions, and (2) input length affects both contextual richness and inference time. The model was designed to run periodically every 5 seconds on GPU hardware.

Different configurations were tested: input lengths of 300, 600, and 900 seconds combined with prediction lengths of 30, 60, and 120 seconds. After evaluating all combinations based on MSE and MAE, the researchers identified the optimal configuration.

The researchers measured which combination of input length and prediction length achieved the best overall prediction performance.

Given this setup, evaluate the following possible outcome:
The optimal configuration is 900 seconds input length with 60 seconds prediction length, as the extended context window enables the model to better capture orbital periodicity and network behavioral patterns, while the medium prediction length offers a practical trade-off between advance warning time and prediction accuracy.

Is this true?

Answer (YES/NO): NO